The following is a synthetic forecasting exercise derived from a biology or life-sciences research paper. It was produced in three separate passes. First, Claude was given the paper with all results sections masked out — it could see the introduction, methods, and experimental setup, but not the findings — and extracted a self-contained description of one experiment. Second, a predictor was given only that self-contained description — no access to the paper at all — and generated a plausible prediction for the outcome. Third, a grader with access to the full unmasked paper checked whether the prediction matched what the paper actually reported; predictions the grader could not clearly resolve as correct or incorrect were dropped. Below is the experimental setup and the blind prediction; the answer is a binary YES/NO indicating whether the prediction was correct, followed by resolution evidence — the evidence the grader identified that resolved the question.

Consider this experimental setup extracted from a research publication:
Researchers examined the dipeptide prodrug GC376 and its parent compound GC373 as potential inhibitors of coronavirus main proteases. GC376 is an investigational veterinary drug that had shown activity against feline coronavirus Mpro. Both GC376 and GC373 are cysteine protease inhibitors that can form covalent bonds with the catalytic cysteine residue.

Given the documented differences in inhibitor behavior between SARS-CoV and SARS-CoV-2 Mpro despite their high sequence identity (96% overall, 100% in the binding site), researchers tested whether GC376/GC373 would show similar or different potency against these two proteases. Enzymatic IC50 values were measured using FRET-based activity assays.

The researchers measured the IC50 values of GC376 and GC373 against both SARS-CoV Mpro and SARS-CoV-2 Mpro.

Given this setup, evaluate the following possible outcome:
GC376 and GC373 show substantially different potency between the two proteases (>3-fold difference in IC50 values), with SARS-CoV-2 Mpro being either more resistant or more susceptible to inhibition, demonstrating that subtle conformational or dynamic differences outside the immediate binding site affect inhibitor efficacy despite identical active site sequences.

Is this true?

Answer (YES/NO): NO